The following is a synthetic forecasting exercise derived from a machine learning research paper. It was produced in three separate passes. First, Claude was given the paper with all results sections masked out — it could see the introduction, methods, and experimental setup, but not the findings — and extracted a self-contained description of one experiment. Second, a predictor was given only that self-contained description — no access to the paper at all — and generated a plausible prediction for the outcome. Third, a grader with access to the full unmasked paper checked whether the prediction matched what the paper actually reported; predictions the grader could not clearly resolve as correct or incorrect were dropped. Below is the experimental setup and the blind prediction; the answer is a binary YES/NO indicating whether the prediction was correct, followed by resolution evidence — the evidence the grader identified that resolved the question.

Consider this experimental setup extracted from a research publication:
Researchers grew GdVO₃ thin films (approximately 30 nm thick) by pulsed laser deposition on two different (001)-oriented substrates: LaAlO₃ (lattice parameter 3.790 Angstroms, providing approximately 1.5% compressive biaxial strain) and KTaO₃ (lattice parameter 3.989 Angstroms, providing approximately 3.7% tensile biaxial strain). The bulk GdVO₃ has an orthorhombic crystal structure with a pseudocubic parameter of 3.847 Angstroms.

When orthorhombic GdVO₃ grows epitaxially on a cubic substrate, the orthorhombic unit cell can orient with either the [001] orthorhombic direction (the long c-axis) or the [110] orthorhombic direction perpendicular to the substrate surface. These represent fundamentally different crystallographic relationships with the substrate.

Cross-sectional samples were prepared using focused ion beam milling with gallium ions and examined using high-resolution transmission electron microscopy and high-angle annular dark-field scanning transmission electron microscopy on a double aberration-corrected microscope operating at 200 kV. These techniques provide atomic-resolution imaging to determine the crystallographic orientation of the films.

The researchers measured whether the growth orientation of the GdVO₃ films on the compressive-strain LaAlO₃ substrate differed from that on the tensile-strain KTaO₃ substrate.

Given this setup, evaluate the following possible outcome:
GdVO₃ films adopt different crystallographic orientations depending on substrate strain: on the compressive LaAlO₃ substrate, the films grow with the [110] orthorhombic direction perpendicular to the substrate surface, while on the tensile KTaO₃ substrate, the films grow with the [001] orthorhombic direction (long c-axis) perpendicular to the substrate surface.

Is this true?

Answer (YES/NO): NO